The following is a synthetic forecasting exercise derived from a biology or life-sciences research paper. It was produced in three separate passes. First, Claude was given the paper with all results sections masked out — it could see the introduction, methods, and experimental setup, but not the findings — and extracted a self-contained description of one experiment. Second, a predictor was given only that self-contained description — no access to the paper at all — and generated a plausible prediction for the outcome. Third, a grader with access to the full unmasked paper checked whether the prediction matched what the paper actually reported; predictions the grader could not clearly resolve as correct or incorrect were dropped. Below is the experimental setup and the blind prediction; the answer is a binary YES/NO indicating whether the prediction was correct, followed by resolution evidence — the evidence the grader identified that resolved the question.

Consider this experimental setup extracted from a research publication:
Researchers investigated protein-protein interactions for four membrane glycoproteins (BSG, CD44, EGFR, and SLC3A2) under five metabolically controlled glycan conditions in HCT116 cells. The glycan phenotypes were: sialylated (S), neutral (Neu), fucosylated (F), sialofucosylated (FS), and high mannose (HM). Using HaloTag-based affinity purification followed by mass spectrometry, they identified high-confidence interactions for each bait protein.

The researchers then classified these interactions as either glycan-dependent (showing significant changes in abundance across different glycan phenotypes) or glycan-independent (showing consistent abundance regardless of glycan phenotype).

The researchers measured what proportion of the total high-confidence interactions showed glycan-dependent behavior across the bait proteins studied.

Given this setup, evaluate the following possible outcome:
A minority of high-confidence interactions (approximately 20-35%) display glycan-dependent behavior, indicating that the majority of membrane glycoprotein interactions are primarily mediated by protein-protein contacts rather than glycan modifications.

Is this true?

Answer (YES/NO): NO